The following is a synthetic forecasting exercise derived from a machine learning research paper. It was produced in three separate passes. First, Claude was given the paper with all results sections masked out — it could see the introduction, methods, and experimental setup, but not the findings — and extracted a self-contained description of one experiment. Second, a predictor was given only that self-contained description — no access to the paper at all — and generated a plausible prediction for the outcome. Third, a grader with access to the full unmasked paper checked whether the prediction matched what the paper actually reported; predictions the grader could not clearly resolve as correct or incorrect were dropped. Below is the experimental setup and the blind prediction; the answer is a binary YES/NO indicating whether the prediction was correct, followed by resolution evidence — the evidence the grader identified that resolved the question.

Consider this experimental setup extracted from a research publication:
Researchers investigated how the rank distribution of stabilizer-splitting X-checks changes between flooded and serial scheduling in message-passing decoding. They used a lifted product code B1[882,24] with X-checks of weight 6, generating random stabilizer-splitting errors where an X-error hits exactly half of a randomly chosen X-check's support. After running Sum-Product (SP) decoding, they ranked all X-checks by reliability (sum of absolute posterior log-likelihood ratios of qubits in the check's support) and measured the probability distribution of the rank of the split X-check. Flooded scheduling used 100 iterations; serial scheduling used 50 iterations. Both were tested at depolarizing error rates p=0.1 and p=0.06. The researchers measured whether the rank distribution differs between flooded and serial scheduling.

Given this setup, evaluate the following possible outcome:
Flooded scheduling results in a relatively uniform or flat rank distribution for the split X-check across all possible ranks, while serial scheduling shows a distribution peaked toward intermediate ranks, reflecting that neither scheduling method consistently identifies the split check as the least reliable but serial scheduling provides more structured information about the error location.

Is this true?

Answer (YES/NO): NO